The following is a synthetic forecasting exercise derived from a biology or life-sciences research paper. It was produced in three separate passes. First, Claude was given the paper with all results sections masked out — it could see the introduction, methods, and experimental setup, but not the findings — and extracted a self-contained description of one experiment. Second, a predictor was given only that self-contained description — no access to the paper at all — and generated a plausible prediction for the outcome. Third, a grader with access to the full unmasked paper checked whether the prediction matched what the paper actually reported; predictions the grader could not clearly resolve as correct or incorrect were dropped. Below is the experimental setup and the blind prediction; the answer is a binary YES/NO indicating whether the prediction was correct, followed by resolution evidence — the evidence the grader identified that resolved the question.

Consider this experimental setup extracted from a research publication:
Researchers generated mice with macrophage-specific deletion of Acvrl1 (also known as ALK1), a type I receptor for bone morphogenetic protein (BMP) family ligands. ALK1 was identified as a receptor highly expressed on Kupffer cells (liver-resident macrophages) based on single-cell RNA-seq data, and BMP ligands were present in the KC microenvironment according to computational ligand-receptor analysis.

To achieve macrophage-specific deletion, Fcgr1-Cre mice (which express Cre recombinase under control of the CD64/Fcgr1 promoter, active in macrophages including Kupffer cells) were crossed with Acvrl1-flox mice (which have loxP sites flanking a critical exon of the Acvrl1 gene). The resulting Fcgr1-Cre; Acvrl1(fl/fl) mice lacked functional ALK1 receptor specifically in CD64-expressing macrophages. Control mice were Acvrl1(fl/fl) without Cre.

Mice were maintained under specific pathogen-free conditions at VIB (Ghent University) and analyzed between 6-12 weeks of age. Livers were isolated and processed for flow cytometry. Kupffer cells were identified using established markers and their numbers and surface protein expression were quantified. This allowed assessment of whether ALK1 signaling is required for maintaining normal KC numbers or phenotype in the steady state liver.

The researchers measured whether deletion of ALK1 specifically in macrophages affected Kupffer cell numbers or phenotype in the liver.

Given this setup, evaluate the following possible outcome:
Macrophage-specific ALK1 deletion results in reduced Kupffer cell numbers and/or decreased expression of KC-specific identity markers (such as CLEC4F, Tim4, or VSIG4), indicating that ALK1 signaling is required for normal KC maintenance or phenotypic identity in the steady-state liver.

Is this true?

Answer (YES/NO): YES